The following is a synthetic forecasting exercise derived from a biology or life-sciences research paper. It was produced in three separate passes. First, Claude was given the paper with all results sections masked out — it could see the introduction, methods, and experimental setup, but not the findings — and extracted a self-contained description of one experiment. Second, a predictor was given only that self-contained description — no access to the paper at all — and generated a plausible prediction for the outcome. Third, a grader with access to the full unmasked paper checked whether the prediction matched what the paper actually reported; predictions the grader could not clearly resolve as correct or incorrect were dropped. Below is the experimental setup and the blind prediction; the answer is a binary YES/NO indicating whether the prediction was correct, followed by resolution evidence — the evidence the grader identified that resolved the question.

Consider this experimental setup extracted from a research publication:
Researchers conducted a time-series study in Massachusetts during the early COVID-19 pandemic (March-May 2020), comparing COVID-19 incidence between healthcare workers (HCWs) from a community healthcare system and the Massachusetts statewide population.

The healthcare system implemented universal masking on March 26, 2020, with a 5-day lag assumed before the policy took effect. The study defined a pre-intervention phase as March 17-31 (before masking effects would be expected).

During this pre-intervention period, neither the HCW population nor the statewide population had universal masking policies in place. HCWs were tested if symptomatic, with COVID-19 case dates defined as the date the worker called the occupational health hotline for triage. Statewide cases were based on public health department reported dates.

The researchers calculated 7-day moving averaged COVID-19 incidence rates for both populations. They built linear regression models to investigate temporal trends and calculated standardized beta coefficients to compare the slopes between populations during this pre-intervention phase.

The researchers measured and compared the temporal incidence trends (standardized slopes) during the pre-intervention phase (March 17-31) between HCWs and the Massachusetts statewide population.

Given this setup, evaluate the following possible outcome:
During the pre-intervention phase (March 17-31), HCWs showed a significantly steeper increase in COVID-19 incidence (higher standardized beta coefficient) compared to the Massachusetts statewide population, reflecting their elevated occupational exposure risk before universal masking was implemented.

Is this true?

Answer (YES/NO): NO